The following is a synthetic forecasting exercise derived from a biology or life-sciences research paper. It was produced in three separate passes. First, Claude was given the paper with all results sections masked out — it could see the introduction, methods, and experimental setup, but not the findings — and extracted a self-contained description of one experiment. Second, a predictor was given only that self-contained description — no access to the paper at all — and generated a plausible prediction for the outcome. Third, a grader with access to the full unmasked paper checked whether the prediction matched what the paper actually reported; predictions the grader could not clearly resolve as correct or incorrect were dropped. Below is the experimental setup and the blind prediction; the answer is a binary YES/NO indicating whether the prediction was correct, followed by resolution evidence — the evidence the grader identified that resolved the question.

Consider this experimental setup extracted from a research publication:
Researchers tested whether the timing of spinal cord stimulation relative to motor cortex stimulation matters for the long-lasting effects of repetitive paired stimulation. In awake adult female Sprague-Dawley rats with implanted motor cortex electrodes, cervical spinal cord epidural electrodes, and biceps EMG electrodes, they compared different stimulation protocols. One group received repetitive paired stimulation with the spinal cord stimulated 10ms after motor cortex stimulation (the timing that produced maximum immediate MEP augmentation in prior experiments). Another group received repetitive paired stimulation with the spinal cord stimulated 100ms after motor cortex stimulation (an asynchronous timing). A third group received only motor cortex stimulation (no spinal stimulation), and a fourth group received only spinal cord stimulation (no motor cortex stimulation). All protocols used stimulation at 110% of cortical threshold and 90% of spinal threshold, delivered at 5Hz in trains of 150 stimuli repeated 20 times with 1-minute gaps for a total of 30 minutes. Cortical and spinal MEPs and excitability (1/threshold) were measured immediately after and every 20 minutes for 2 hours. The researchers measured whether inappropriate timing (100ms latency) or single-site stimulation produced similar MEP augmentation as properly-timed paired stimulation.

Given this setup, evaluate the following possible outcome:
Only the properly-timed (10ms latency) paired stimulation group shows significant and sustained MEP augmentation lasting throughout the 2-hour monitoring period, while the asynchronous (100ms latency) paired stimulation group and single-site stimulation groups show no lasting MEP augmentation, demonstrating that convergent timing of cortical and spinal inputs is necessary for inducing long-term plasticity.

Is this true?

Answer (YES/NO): YES